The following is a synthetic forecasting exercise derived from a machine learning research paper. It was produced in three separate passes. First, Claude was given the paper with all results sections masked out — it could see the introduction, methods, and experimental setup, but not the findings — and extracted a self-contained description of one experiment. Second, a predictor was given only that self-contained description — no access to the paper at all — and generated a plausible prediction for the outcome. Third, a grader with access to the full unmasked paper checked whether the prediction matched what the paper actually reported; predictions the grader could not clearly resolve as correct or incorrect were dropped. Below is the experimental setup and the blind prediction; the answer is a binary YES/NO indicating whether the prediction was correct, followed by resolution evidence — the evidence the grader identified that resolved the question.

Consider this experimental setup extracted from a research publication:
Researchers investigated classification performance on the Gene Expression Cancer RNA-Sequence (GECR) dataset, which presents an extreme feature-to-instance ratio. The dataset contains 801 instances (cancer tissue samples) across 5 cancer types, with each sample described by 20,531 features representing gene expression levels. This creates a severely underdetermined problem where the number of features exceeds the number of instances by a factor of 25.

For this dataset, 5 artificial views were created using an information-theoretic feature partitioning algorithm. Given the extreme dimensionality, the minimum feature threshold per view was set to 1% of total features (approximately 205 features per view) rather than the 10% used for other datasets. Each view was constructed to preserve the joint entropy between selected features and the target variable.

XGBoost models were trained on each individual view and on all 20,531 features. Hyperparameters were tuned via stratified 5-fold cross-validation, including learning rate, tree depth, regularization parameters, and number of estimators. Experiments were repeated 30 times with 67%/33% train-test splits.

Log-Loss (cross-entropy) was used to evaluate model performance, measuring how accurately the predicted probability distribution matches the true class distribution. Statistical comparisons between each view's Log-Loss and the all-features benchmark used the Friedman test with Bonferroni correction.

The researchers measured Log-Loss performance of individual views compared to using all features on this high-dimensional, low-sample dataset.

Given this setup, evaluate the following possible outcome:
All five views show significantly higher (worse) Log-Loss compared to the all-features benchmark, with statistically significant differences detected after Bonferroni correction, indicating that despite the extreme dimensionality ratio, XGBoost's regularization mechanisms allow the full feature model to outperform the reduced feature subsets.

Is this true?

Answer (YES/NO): NO